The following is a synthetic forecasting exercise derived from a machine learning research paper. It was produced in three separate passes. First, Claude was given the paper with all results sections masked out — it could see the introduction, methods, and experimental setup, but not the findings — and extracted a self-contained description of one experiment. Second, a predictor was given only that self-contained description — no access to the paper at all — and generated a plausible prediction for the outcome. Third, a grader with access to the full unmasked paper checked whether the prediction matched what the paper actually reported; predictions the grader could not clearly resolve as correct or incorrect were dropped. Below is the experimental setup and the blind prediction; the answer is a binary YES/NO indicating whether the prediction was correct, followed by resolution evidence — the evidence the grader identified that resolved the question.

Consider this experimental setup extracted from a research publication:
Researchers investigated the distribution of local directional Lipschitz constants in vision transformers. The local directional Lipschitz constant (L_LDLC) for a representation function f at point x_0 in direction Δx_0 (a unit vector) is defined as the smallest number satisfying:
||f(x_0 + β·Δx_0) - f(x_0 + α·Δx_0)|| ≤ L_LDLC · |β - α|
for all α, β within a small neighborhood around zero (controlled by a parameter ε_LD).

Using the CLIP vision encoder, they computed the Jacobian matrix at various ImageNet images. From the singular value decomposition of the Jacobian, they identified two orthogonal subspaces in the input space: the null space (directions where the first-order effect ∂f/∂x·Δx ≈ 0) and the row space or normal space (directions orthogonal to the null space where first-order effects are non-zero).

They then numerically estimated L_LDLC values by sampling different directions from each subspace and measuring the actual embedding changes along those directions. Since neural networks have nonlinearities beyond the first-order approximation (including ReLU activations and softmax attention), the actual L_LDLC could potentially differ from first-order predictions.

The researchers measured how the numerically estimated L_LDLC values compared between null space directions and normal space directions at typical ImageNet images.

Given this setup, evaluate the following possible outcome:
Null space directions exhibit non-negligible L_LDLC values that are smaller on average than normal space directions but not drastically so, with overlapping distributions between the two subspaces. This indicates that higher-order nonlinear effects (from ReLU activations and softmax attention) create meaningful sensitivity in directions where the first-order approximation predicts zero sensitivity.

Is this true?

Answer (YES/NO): NO